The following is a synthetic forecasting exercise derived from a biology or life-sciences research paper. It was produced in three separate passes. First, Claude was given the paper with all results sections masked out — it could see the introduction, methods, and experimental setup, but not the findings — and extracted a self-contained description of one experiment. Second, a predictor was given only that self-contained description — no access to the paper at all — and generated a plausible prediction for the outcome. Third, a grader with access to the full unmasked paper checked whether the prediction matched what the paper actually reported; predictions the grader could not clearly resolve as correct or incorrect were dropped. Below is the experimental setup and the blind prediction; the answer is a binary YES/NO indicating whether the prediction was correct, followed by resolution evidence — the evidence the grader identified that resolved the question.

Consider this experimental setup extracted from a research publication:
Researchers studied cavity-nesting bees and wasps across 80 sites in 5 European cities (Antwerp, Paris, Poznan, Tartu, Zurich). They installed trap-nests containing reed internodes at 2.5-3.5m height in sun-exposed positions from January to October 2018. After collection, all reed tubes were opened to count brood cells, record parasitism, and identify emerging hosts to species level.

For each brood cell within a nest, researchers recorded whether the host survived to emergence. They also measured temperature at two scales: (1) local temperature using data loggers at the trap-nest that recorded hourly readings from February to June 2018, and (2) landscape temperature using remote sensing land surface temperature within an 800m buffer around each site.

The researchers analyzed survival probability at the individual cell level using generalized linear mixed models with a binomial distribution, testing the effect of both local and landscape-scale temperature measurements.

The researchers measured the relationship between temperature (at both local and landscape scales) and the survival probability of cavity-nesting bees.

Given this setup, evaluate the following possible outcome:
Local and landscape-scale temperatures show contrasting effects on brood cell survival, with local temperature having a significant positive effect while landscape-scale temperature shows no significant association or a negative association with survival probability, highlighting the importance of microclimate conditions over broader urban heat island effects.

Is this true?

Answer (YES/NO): NO